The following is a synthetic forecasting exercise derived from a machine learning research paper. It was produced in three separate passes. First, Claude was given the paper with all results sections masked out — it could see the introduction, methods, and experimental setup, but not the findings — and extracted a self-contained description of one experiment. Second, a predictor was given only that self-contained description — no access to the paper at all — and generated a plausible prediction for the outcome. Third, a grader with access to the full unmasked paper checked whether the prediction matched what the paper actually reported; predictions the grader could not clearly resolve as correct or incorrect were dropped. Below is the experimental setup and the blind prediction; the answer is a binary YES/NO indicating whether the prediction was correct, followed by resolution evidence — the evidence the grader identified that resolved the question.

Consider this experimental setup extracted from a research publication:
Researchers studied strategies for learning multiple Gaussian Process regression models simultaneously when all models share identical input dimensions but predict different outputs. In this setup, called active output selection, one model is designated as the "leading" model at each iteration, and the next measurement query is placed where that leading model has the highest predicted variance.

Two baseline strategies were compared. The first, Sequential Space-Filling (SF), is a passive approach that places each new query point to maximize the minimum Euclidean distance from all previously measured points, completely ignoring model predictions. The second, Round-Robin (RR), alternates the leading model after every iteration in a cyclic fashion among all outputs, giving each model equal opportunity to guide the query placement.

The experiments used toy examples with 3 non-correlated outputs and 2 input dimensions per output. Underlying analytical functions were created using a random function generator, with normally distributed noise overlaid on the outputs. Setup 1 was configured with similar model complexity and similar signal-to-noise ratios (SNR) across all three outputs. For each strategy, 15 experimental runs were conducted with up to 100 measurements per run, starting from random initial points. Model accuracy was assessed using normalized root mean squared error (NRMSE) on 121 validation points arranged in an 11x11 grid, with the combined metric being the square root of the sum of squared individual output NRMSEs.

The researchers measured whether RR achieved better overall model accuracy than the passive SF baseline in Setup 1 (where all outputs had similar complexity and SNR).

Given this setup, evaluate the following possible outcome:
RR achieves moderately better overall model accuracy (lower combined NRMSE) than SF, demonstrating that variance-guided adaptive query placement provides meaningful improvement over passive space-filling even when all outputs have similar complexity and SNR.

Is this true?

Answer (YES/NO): YES